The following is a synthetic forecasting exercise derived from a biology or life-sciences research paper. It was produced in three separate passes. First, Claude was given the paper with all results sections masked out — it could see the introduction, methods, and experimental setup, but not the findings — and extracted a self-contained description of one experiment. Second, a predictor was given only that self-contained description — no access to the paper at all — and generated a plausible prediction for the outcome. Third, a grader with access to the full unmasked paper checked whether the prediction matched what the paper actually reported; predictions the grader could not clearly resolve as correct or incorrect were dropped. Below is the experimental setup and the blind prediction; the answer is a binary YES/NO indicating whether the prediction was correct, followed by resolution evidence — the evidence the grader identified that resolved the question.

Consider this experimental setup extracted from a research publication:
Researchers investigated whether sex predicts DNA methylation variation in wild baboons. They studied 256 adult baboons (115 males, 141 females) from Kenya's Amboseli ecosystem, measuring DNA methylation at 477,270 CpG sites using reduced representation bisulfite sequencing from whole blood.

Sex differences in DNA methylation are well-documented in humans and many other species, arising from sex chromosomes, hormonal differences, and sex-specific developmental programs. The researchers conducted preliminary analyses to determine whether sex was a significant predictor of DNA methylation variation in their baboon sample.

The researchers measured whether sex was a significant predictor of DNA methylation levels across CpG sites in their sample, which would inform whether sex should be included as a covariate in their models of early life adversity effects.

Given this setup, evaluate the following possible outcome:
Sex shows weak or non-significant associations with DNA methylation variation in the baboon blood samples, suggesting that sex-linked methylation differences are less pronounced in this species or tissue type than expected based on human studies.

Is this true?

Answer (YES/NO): YES